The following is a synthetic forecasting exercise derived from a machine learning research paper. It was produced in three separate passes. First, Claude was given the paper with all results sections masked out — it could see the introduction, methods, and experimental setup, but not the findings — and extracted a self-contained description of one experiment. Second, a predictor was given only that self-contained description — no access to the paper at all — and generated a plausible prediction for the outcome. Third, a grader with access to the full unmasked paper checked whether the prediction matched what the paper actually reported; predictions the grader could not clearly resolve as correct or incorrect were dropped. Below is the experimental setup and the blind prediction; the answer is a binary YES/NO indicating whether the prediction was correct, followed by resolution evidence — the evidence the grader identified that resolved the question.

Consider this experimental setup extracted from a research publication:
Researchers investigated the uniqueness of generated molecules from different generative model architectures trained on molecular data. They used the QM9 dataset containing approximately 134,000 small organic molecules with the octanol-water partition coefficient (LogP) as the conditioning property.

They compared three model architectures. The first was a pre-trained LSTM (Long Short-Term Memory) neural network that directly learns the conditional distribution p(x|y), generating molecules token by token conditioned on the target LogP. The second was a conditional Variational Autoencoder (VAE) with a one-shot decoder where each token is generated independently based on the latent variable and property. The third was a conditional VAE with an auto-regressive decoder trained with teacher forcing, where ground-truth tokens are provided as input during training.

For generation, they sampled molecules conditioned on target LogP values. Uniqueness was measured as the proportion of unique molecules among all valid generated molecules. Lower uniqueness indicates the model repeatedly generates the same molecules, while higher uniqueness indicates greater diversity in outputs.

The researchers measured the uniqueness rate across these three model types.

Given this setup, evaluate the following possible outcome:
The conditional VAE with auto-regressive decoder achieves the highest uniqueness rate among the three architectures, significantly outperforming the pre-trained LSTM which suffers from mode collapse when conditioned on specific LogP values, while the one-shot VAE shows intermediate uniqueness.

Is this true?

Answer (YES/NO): NO